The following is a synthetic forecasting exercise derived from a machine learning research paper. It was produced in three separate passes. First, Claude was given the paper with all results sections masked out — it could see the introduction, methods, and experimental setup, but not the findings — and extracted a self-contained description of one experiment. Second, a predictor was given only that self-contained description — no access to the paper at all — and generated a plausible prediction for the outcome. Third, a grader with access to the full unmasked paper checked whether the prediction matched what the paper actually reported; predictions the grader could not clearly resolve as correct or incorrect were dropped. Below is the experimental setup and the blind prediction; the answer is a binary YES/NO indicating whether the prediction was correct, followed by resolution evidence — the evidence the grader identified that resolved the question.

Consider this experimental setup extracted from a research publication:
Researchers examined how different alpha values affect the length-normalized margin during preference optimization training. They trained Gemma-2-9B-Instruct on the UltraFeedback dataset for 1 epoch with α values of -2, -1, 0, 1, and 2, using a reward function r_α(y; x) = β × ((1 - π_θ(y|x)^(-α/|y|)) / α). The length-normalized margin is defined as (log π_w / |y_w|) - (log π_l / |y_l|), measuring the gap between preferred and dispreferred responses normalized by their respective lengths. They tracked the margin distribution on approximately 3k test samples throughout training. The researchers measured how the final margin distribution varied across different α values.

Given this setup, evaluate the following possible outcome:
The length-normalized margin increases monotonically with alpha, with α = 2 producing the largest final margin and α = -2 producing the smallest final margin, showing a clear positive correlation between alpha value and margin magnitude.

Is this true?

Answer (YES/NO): NO